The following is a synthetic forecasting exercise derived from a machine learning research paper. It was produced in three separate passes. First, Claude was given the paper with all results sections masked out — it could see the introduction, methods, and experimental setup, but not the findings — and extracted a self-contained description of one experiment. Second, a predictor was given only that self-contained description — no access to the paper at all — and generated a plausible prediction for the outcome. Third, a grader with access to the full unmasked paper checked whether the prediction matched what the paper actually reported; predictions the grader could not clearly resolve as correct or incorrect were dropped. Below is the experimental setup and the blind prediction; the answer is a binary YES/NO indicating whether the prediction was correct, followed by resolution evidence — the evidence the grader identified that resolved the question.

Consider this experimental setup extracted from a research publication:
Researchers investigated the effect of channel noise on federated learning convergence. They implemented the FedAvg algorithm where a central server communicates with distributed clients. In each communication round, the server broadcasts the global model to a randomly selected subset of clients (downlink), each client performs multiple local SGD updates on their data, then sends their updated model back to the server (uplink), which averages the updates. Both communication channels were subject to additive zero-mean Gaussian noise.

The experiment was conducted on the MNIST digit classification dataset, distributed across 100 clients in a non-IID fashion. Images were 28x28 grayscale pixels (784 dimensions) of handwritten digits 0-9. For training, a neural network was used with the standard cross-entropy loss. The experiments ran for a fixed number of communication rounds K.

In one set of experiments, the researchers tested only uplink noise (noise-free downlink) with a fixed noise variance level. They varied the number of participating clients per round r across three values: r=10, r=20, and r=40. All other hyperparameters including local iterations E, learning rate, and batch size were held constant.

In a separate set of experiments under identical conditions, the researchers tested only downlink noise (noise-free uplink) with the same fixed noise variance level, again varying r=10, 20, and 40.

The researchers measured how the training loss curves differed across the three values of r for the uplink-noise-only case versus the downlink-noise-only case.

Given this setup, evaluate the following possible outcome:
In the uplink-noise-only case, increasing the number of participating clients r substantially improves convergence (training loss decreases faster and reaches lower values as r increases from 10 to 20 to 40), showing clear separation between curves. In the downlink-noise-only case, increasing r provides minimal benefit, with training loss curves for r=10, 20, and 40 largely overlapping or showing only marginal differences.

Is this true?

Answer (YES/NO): YES